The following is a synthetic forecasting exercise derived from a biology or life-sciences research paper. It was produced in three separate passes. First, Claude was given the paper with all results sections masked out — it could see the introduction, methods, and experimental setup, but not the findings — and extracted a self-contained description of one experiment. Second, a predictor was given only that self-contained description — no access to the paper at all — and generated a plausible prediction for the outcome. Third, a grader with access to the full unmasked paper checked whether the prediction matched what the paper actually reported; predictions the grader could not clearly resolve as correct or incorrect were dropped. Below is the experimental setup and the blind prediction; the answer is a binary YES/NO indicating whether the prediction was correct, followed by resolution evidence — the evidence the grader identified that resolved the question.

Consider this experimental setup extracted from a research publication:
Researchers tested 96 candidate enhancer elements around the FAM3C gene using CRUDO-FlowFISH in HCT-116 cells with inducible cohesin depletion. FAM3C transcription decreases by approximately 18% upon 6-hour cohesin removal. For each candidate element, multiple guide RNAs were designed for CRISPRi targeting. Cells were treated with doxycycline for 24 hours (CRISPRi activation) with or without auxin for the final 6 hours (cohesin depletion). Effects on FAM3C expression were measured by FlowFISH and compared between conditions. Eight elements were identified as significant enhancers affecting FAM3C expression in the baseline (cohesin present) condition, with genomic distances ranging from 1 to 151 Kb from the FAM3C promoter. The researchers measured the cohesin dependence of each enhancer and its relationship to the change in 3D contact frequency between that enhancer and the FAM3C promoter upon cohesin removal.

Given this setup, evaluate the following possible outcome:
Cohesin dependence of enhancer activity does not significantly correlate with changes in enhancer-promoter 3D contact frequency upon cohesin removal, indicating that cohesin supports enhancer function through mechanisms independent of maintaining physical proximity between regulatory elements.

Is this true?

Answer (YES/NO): NO